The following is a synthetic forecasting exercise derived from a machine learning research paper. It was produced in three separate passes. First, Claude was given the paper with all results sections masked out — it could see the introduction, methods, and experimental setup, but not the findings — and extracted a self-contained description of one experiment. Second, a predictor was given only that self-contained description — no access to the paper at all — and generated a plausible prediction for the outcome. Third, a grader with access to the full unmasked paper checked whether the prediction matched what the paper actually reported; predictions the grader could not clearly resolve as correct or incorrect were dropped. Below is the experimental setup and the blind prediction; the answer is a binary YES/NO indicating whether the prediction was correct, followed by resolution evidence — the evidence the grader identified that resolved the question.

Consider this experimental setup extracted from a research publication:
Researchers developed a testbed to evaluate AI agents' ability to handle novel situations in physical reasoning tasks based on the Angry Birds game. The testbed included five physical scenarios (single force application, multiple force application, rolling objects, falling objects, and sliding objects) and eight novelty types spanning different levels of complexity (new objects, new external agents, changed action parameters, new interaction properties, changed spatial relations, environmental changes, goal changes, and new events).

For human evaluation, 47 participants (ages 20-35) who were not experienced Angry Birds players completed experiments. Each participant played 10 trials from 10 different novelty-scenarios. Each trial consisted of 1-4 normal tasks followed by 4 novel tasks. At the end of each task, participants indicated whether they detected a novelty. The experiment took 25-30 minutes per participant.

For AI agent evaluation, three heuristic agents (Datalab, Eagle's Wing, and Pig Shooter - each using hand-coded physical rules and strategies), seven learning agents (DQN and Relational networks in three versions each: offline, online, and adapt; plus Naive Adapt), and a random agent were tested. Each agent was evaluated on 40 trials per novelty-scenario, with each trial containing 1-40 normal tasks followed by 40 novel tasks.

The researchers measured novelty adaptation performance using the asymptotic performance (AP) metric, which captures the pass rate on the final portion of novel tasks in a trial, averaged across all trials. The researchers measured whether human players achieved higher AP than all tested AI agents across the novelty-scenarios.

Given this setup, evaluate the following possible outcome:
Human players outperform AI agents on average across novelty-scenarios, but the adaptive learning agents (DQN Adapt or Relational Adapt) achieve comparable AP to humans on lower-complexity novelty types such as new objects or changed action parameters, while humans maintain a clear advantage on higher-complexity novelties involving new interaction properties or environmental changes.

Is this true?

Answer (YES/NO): NO